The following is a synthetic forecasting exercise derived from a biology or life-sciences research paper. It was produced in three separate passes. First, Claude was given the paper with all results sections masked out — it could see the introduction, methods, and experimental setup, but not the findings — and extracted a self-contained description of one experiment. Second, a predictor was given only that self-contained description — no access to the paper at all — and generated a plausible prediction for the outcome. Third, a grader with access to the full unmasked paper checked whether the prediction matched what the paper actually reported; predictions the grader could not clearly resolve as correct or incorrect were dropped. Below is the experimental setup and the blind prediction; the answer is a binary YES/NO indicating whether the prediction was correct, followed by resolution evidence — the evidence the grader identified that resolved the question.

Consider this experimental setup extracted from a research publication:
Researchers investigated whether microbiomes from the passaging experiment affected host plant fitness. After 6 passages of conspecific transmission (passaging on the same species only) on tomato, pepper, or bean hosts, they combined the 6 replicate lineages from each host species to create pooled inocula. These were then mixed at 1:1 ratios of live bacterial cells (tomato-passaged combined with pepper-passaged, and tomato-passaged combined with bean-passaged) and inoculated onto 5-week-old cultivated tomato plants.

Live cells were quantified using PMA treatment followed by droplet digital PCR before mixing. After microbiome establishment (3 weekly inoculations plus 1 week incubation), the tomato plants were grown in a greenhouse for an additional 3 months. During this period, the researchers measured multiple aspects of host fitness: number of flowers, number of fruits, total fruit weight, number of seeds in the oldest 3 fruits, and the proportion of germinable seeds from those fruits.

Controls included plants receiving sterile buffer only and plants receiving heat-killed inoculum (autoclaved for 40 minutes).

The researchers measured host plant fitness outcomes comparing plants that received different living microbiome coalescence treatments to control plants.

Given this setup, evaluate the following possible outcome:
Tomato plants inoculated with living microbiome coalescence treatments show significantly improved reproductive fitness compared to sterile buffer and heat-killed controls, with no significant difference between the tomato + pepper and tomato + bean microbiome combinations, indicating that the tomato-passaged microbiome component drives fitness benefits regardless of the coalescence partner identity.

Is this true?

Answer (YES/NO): NO